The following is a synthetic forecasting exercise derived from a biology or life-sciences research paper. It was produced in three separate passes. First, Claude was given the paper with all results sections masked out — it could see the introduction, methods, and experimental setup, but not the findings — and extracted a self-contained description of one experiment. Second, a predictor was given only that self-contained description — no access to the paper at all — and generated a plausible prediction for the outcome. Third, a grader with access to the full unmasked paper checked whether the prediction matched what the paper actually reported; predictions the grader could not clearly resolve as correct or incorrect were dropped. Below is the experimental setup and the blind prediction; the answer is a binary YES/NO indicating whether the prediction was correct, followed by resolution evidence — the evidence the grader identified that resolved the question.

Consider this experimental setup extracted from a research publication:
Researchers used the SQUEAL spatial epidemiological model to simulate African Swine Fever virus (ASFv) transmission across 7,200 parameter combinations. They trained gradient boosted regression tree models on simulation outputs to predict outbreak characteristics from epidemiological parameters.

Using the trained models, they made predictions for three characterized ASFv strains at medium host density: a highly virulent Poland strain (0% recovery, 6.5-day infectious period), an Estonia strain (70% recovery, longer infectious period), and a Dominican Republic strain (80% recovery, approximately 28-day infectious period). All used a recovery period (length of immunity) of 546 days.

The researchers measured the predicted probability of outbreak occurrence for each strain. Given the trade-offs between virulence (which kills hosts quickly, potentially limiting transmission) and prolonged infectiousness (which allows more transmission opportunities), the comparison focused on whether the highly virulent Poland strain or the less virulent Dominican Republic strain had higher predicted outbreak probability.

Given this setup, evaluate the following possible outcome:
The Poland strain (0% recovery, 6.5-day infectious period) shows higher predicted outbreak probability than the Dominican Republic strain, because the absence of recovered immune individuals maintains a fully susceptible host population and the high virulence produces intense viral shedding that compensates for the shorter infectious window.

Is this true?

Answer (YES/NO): NO